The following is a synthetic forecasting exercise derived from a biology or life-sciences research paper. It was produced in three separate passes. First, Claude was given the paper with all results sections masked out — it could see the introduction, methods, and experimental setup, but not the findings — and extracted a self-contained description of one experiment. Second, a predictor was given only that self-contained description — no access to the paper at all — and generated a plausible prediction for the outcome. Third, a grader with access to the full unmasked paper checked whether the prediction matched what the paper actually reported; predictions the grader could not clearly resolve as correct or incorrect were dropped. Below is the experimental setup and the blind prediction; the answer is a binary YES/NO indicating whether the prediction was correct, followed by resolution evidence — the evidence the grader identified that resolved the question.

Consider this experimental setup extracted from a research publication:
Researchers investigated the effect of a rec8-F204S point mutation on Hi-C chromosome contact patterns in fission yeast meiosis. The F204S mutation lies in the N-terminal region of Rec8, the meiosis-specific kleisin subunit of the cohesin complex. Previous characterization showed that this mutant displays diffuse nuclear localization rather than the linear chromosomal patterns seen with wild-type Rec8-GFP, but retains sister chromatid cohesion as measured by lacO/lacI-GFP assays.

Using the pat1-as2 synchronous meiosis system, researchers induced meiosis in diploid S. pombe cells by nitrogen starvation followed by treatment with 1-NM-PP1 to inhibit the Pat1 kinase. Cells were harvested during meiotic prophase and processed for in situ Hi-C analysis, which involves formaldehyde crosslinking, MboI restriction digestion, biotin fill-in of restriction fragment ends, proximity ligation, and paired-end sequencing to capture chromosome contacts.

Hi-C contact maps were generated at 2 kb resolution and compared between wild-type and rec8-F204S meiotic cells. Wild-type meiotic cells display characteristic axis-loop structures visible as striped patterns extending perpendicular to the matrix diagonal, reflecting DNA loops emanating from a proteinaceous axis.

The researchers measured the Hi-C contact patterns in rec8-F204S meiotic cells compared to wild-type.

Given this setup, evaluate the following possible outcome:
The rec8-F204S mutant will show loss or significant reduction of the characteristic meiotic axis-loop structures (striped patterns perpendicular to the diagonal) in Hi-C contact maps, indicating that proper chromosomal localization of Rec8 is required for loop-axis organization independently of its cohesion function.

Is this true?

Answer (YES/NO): YES